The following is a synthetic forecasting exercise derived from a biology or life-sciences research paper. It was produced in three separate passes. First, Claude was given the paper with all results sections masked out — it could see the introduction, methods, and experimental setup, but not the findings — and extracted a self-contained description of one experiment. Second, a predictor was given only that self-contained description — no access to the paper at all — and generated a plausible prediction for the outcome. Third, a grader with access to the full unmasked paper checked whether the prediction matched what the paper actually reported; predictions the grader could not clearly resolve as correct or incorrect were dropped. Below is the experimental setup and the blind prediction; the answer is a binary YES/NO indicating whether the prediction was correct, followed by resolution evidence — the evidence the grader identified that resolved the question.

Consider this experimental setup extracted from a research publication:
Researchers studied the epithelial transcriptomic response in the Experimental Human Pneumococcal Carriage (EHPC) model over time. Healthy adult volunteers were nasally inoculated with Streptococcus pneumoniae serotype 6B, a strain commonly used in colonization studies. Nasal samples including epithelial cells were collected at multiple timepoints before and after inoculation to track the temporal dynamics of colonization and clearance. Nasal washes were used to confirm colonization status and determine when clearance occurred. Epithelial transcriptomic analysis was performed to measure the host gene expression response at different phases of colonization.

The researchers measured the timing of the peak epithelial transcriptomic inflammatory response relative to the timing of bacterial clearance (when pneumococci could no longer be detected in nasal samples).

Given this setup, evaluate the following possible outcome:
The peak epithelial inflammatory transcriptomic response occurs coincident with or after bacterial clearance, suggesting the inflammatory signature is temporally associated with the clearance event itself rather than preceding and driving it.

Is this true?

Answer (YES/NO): YES